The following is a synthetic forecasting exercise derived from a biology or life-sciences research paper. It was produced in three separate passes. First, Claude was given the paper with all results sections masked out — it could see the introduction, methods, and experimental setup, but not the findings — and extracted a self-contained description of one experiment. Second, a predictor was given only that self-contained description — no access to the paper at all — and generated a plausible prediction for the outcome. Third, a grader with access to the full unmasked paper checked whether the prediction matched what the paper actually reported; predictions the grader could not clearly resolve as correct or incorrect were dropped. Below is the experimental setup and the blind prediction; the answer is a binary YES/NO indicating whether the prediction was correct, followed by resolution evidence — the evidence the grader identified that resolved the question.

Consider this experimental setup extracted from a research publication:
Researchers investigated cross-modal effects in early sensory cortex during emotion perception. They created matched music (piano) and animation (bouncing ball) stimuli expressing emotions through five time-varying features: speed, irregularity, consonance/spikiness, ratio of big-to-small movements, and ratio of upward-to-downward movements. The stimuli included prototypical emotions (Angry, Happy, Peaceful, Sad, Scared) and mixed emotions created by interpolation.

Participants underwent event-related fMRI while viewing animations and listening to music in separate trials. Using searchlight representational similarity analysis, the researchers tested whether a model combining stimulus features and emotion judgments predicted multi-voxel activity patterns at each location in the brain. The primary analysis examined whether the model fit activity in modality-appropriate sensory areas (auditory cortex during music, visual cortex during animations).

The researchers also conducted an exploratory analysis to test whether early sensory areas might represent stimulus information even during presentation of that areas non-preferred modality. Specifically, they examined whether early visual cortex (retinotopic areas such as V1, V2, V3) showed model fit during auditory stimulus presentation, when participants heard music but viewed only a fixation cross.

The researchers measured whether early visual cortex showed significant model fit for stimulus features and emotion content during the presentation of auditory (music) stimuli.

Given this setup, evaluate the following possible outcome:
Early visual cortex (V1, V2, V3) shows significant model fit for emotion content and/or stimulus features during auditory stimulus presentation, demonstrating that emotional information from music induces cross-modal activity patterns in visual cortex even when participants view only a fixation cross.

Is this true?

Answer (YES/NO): YES